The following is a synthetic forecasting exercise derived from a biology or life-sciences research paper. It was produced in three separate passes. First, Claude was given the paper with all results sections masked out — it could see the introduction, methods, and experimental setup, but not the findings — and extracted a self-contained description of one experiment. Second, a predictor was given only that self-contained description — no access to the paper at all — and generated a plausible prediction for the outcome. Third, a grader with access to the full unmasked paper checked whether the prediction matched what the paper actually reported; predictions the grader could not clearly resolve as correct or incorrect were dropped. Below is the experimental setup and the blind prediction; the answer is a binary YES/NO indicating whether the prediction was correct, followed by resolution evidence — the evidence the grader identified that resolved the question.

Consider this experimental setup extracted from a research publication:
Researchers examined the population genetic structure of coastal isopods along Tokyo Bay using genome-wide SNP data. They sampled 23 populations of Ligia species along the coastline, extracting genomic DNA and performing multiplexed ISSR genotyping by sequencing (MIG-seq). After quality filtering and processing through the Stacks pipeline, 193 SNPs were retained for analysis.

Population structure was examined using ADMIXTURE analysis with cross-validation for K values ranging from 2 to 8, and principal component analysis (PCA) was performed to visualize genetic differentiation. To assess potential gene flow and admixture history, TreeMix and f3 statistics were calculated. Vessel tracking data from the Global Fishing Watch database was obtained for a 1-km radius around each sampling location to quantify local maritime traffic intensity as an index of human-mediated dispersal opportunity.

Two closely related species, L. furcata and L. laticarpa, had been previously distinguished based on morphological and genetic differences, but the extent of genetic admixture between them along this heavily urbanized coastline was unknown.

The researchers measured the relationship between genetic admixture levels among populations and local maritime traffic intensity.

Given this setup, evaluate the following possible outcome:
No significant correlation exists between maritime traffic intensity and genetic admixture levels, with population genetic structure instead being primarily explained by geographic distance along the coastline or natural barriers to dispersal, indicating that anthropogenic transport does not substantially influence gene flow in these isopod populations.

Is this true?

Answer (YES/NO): NO